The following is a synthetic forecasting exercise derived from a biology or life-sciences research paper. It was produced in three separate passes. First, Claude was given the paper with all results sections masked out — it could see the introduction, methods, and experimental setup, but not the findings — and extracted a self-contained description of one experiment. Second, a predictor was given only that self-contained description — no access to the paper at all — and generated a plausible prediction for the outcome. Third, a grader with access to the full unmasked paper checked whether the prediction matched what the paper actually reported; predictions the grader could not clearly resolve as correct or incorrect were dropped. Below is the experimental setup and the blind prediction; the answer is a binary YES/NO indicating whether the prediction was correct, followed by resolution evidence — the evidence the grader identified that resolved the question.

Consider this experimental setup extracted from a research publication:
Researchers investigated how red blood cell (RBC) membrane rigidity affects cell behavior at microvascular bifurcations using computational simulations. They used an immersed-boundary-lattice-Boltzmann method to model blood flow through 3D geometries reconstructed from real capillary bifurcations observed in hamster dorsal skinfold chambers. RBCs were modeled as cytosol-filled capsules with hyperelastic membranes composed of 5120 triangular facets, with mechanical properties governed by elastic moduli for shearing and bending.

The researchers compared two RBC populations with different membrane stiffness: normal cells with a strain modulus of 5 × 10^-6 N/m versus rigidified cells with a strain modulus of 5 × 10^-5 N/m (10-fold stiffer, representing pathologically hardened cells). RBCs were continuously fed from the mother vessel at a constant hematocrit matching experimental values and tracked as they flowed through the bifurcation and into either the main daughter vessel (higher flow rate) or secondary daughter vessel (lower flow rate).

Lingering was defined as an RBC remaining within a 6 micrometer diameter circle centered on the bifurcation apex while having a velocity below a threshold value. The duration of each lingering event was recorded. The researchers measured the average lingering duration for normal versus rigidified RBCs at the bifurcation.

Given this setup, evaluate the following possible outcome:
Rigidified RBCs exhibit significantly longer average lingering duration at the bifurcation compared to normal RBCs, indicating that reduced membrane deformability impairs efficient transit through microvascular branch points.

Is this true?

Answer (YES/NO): NO